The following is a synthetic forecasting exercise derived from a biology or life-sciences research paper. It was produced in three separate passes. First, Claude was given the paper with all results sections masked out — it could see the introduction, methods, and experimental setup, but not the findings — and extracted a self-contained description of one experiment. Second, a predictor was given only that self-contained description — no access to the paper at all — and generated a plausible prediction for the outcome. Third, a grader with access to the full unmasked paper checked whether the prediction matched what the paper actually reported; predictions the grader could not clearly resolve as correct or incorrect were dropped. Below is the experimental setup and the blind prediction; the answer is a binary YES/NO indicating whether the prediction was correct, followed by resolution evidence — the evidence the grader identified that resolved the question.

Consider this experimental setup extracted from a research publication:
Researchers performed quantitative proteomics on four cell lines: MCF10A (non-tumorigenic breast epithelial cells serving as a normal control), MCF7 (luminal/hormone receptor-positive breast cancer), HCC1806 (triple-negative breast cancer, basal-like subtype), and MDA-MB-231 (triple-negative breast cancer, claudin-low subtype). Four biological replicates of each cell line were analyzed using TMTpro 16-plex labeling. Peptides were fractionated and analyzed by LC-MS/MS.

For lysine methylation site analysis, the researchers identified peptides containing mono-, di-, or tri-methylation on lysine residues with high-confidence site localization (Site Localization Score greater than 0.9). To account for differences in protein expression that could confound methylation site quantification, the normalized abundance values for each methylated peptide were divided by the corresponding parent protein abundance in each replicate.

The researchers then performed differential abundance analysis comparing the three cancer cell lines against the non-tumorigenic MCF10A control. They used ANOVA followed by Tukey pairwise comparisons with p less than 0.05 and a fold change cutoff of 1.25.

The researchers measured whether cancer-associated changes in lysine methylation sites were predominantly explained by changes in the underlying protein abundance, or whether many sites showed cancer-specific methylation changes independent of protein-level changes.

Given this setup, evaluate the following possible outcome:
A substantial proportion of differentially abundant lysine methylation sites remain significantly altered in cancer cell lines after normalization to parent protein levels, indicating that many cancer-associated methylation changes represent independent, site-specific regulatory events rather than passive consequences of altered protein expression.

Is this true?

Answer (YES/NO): YES